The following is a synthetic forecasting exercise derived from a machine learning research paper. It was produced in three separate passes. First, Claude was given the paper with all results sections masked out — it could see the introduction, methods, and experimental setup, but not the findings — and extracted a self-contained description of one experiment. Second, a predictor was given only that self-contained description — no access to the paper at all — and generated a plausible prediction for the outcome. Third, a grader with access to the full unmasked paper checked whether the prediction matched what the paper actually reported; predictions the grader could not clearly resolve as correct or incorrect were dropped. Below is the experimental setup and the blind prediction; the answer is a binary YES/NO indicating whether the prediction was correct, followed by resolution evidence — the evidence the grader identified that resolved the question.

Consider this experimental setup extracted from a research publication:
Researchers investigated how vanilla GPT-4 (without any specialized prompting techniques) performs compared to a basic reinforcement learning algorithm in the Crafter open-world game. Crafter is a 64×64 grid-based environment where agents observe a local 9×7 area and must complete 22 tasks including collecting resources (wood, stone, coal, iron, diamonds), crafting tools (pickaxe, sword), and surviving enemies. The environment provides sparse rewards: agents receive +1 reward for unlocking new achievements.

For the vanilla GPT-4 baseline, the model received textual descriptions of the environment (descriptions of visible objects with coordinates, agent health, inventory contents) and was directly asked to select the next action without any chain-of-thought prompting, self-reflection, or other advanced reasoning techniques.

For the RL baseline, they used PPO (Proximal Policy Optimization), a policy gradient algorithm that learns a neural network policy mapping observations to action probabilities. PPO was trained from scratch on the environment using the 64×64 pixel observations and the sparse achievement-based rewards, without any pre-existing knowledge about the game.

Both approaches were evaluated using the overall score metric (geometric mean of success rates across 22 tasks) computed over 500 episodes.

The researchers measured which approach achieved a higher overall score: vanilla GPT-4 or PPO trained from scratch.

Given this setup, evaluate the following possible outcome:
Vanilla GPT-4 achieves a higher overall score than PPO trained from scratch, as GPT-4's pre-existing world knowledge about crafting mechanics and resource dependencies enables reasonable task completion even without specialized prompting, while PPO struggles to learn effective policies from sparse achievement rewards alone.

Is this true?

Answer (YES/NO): NO